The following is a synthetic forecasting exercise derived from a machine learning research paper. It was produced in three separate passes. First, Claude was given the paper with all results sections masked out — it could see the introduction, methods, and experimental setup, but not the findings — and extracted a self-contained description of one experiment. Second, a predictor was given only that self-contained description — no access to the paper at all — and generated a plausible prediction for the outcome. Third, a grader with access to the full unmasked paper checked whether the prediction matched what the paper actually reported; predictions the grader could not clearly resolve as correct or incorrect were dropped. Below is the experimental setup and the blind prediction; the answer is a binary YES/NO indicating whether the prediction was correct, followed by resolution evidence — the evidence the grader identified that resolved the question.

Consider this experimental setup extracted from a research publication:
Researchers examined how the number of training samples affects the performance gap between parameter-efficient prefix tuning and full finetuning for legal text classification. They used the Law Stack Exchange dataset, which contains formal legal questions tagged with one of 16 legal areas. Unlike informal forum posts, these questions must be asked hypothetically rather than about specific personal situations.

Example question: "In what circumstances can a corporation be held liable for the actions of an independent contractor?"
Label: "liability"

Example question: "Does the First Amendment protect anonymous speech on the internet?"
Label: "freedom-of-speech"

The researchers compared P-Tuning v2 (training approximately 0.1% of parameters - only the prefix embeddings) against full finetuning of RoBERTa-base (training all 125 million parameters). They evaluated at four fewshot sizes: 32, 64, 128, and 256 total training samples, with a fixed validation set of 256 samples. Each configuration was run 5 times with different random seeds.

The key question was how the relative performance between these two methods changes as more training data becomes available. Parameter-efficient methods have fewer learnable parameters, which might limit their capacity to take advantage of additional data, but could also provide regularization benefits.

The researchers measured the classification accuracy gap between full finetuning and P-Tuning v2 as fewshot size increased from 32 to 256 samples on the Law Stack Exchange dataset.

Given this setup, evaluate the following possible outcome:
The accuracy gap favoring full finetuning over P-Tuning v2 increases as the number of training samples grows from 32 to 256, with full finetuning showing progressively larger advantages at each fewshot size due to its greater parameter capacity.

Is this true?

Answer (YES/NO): NO